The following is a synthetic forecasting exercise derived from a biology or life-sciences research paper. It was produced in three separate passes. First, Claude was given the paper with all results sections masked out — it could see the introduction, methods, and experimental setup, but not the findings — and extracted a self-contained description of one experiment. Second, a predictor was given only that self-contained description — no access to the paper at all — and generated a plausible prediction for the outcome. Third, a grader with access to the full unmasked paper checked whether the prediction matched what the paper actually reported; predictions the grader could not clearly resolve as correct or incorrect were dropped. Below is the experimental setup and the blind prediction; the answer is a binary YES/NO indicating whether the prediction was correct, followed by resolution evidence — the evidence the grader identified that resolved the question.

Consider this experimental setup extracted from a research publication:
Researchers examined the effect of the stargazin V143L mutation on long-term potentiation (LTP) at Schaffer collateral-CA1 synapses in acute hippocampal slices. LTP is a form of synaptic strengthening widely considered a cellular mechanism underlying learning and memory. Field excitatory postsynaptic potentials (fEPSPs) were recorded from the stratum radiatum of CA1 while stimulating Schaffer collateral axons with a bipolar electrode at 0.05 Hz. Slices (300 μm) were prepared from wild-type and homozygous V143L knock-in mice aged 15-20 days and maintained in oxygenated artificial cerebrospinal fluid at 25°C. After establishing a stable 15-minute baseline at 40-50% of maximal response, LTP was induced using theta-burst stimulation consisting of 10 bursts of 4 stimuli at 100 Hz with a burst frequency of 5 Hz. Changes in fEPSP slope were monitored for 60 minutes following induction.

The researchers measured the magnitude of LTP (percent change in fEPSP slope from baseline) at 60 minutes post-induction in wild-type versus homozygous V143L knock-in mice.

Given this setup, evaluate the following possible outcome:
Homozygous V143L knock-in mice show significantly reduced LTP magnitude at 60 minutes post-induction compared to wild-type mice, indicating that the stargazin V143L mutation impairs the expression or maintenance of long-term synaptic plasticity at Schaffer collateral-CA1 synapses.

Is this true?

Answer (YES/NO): NO